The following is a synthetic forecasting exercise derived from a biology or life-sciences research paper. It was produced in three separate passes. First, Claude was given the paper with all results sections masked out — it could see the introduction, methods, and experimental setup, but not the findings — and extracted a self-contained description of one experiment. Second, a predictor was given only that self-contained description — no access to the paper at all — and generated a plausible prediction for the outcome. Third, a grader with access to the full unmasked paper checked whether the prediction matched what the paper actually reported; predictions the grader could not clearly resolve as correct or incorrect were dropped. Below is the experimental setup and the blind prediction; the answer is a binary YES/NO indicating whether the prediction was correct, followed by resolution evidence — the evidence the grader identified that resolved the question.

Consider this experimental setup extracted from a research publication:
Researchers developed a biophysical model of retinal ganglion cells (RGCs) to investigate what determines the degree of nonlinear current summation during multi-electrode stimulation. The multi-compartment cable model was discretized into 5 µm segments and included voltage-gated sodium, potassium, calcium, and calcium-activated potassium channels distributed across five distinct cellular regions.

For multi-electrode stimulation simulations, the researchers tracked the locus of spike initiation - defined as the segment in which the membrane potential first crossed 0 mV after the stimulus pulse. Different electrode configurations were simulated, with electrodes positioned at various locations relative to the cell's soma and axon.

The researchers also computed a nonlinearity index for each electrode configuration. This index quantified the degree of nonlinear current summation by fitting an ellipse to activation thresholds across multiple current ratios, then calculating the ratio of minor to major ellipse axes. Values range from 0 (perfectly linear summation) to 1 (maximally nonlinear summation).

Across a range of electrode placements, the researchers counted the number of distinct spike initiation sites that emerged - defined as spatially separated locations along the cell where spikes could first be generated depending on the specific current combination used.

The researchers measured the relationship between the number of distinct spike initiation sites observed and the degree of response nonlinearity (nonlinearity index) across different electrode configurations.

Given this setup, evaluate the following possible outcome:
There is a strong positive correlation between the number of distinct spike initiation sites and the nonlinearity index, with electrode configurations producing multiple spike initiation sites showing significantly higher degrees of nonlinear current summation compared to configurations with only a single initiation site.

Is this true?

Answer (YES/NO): YES